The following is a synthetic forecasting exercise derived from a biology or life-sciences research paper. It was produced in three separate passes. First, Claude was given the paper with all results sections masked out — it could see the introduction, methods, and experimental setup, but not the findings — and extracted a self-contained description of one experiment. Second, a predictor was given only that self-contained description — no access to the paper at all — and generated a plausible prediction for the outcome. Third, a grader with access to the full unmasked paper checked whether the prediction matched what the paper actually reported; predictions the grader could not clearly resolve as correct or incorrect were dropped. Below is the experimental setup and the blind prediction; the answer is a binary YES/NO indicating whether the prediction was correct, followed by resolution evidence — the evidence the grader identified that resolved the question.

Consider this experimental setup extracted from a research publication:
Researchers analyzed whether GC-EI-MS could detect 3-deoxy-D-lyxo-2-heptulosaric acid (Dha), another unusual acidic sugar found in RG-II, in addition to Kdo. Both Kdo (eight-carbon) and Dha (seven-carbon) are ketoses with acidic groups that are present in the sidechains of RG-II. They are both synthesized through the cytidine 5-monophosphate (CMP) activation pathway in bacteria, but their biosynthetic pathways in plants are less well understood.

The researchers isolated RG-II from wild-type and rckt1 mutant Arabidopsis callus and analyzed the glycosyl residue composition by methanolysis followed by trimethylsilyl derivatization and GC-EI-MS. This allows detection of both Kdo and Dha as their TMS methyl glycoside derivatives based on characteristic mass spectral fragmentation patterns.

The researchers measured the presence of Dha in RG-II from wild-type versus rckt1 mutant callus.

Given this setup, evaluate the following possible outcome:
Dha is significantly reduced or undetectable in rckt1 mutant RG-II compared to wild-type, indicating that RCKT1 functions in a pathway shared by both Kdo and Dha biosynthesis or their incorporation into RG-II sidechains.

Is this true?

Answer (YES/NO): NO